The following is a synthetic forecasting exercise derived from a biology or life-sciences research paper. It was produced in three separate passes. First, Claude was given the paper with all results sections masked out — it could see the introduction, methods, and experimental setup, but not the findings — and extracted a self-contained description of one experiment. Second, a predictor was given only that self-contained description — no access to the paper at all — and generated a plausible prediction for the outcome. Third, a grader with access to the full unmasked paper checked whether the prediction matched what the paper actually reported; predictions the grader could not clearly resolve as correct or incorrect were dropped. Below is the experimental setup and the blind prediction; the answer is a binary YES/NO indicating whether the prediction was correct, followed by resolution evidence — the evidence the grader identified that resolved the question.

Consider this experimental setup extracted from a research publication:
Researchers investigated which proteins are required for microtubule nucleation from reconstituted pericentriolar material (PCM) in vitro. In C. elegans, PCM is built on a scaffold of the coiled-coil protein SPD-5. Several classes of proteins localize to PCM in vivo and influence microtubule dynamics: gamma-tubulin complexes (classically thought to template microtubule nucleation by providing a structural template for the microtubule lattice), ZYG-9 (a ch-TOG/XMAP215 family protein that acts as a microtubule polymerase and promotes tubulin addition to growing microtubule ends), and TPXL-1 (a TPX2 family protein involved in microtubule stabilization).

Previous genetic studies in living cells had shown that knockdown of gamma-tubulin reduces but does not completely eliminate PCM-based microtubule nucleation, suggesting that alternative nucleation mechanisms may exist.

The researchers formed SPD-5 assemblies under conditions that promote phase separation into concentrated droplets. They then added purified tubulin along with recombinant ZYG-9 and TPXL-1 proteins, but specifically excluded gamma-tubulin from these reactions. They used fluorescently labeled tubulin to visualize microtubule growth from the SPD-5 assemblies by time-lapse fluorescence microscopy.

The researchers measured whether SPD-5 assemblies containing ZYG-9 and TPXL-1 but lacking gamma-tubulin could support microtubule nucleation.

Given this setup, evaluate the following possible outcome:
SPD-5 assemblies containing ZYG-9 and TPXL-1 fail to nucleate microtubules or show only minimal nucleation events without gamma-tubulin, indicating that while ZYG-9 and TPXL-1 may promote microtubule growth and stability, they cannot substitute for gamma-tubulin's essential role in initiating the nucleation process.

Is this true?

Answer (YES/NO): NO